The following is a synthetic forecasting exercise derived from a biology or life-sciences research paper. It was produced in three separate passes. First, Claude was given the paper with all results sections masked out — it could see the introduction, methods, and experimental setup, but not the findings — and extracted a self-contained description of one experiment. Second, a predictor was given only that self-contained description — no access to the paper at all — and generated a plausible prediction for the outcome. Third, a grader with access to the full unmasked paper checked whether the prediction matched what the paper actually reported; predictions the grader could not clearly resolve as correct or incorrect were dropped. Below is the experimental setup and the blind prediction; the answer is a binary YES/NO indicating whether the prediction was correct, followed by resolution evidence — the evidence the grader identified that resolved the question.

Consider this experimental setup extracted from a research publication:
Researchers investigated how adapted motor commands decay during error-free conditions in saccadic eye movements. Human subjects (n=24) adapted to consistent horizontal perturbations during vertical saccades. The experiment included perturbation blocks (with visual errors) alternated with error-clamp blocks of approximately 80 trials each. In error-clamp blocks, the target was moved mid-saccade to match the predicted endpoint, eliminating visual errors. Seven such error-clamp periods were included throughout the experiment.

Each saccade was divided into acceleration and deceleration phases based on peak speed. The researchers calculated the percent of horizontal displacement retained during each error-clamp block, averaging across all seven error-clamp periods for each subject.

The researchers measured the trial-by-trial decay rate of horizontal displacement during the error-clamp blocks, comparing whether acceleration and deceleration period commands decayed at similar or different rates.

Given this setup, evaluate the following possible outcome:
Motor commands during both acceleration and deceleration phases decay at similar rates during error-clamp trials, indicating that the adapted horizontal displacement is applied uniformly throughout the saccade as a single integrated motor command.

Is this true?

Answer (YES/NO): NO